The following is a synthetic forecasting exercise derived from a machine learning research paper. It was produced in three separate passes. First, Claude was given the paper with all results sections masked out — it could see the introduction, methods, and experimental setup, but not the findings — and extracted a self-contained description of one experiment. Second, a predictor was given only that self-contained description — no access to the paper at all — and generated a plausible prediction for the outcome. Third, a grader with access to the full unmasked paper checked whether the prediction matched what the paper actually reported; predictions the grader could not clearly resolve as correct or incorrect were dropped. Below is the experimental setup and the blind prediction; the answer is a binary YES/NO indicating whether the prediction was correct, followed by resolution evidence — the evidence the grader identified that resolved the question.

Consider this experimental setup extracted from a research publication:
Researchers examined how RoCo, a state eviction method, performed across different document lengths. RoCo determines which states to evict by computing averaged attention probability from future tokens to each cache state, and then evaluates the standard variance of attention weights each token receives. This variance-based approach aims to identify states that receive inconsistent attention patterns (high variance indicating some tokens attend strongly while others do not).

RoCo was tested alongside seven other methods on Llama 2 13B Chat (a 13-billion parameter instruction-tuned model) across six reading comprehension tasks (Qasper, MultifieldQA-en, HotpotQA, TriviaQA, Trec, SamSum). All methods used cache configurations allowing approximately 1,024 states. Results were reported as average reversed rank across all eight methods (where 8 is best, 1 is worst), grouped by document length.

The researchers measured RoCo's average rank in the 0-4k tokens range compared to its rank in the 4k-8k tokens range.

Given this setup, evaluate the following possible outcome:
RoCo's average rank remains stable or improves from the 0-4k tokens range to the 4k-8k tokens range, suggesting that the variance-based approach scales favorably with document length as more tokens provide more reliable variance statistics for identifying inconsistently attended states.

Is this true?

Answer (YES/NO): NO